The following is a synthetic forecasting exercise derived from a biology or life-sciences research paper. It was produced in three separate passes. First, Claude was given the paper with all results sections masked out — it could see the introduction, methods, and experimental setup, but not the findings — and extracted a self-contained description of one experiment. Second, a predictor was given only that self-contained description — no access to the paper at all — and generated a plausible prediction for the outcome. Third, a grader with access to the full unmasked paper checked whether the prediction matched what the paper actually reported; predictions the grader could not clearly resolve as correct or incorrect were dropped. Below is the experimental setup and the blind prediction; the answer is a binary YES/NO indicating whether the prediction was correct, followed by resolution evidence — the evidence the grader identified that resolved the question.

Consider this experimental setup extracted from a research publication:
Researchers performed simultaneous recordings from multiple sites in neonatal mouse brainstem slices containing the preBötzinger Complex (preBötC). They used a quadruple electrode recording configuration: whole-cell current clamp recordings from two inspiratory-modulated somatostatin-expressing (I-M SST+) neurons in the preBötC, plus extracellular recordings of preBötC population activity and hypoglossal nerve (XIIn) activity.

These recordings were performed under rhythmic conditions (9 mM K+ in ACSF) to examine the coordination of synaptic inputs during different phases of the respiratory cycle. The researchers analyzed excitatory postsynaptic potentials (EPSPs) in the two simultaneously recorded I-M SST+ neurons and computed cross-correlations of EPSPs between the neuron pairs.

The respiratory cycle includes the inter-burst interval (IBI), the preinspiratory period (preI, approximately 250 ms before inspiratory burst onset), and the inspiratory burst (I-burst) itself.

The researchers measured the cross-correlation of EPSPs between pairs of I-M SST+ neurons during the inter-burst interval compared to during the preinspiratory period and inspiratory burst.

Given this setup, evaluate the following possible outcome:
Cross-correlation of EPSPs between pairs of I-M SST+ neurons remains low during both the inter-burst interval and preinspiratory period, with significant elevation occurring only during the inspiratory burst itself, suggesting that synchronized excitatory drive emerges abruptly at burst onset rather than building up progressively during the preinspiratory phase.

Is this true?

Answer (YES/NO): NO